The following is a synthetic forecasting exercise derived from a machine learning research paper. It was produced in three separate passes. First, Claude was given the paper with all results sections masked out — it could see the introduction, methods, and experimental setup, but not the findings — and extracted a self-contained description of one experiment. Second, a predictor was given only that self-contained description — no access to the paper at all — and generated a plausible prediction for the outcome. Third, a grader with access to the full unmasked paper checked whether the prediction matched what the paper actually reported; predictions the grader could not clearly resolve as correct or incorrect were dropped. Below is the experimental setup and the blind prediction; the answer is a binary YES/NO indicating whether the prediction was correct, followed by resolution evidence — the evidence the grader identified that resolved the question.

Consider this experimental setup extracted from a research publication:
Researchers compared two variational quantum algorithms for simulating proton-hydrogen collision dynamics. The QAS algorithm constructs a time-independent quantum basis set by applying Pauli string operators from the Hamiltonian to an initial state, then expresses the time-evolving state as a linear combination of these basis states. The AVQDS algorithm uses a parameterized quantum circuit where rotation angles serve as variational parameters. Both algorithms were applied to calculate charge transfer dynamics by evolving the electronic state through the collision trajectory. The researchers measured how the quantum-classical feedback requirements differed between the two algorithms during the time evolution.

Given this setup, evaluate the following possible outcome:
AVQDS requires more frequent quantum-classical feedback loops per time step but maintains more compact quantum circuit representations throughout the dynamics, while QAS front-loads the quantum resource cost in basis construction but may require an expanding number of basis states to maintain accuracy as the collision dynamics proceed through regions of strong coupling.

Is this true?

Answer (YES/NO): NO